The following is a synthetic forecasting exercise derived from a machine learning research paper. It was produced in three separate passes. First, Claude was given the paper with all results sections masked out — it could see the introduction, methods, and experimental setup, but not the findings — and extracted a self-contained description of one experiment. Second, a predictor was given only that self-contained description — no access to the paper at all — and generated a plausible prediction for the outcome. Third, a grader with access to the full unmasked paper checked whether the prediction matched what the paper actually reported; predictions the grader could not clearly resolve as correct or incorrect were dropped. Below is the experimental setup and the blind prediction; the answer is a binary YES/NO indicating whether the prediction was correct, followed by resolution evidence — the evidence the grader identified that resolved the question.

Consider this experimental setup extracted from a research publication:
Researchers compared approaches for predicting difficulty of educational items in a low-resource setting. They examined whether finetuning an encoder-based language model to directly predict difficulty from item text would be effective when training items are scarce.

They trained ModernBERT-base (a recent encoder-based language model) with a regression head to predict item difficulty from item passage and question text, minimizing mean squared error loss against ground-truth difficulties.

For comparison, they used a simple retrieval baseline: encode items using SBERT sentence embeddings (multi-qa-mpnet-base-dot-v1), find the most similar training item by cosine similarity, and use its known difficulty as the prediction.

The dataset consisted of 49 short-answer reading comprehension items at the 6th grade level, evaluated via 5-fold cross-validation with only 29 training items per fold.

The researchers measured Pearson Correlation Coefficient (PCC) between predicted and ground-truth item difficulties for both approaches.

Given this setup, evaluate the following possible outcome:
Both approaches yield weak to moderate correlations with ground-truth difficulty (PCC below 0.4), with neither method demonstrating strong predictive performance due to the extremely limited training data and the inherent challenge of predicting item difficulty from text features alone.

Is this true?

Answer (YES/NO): NO